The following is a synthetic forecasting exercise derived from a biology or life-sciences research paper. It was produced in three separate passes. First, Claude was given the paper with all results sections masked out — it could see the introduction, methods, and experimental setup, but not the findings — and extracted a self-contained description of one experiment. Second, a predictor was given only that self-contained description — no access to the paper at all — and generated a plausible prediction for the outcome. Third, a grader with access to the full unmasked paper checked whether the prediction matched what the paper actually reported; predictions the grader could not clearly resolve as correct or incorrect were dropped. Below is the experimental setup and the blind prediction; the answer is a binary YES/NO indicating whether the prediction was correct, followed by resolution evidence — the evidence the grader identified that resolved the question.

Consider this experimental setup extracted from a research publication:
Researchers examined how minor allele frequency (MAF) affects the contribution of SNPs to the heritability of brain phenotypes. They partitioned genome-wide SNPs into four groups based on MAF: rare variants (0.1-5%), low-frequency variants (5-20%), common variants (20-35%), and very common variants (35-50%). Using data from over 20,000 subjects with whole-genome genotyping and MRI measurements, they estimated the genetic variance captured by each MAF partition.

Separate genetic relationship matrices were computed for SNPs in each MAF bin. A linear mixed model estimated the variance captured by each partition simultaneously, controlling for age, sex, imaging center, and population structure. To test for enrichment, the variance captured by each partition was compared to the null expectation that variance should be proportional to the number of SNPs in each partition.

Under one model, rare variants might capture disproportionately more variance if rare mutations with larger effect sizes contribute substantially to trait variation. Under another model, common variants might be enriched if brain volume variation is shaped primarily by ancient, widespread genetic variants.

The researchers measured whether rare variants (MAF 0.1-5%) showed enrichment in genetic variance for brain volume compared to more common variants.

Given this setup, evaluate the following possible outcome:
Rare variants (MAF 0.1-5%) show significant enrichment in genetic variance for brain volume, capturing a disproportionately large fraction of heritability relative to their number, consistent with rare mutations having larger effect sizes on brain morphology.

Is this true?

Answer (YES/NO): NO